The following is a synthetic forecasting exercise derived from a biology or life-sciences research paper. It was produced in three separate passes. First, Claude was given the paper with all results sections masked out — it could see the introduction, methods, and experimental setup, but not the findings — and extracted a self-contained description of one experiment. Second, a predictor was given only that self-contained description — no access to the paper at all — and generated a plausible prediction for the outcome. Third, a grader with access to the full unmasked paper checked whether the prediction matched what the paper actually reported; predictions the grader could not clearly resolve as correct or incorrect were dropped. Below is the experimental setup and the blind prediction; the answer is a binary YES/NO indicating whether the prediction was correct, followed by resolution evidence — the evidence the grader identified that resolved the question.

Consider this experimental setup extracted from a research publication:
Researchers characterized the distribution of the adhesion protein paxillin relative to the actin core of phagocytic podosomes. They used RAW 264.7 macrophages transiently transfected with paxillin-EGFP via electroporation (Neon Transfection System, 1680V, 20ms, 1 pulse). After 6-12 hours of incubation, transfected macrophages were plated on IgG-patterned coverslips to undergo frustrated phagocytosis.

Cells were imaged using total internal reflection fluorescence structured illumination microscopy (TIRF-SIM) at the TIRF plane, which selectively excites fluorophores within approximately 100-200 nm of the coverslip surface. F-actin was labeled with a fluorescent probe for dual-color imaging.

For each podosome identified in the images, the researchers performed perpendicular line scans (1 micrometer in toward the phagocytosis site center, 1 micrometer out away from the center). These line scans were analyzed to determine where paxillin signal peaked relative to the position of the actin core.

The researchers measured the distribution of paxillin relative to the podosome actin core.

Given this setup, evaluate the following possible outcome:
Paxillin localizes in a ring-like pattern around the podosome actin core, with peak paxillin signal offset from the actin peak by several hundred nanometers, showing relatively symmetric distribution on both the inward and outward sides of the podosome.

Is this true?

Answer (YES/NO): NO